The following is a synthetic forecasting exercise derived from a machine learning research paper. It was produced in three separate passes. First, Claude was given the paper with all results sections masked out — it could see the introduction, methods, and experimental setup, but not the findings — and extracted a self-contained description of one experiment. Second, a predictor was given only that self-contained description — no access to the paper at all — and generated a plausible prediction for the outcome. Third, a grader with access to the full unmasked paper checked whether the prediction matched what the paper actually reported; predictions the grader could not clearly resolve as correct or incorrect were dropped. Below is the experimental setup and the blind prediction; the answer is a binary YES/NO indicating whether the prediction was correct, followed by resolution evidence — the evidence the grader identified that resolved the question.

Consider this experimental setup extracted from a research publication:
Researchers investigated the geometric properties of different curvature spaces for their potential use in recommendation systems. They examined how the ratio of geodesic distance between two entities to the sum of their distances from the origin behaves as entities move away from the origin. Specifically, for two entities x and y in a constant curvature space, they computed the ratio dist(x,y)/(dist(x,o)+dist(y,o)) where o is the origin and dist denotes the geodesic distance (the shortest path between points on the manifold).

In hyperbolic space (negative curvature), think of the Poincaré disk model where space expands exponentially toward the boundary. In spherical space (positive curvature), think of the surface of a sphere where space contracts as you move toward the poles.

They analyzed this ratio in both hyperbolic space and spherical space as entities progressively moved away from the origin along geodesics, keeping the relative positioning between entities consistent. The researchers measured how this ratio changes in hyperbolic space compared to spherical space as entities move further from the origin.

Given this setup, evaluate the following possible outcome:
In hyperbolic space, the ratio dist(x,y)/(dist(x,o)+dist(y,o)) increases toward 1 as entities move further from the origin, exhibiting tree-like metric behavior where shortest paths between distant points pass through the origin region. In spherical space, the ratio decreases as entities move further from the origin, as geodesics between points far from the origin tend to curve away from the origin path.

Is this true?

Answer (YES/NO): YES